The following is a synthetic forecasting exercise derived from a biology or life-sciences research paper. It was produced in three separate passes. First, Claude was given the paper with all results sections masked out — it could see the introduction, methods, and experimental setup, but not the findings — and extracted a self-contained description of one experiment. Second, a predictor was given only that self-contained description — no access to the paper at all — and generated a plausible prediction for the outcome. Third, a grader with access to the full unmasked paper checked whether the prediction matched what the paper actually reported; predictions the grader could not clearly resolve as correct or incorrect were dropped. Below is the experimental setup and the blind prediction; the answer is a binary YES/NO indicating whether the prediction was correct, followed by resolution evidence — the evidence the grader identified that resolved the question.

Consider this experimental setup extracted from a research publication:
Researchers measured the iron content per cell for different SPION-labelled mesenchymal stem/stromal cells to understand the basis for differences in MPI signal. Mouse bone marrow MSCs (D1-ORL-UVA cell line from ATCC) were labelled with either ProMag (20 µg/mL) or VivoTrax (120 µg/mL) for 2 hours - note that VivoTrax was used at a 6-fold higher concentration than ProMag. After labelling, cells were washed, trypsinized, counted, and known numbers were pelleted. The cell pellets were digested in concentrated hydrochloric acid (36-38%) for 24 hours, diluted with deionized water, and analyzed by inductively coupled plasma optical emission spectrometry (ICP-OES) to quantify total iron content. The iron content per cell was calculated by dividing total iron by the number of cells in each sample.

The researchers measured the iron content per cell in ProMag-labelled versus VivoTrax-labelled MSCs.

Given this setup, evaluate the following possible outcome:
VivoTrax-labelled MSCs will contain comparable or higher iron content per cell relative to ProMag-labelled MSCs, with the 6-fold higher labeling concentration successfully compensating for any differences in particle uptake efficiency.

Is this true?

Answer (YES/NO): NO